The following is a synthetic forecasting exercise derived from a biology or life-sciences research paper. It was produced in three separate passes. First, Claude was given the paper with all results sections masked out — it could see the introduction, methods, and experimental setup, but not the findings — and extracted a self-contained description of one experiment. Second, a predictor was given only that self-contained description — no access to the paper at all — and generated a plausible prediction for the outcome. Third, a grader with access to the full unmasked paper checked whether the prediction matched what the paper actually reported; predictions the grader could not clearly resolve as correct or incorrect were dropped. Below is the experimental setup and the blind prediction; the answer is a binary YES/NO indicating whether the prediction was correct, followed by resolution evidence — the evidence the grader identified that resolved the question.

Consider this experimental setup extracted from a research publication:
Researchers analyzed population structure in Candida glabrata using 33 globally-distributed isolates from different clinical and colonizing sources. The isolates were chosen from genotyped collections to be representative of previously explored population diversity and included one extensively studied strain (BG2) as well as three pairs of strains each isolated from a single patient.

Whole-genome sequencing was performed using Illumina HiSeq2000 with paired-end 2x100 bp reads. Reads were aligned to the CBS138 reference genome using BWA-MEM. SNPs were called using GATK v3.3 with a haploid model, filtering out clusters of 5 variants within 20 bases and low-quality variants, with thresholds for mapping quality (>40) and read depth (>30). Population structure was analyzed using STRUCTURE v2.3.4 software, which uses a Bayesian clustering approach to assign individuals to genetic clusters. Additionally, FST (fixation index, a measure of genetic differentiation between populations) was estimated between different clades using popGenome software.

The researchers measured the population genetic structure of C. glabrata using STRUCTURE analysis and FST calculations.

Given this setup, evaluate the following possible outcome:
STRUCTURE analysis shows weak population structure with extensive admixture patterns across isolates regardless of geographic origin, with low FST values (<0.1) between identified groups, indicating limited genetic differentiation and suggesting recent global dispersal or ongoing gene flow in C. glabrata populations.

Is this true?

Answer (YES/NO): NO